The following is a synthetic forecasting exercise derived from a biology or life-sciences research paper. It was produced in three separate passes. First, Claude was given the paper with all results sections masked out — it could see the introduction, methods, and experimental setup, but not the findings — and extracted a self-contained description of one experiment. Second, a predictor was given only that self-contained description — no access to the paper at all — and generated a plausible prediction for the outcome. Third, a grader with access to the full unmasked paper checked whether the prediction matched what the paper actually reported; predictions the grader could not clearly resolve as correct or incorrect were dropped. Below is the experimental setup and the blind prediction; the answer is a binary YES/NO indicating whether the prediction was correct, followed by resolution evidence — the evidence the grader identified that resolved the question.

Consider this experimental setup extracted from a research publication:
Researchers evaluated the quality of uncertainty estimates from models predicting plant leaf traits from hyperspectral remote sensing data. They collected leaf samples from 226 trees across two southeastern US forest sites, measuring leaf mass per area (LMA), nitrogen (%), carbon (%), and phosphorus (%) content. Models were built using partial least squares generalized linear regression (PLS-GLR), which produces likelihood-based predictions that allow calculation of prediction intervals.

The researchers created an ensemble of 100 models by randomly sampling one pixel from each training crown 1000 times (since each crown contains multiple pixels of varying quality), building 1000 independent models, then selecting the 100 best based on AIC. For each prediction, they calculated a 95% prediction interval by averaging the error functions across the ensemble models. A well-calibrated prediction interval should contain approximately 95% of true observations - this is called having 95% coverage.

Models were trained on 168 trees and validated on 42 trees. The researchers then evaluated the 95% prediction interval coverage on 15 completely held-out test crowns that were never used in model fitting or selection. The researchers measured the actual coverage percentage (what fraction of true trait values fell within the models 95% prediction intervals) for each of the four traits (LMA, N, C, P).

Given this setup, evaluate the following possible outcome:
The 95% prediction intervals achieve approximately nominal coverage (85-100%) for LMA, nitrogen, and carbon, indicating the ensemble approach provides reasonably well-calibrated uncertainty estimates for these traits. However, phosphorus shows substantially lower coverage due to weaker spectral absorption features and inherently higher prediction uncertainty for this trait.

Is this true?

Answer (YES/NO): NO